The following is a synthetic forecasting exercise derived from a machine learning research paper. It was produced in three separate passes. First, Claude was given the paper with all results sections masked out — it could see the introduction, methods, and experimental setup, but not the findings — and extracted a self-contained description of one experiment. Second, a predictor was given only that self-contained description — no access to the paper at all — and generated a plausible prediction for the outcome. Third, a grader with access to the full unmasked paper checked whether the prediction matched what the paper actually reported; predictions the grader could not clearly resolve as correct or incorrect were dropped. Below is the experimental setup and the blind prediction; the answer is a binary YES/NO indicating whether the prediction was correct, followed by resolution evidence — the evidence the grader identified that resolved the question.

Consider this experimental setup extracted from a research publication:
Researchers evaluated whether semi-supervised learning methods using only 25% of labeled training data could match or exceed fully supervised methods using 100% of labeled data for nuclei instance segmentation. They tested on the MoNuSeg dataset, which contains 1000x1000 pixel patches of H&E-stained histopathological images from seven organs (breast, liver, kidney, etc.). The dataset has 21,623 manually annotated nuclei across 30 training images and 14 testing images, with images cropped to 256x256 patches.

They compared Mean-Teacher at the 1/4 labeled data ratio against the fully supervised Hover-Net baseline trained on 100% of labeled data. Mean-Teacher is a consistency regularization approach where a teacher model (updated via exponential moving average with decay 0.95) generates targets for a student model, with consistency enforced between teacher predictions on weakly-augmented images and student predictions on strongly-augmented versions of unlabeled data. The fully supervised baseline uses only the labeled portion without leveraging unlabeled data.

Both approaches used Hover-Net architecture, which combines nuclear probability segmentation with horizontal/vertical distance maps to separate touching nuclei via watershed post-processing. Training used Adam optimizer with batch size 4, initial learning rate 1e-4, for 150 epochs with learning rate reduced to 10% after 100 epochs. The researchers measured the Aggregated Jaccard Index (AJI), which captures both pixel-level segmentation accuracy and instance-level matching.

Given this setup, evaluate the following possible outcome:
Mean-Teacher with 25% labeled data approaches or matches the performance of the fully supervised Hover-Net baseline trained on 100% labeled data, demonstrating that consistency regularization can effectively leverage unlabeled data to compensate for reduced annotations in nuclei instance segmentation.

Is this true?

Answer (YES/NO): YES